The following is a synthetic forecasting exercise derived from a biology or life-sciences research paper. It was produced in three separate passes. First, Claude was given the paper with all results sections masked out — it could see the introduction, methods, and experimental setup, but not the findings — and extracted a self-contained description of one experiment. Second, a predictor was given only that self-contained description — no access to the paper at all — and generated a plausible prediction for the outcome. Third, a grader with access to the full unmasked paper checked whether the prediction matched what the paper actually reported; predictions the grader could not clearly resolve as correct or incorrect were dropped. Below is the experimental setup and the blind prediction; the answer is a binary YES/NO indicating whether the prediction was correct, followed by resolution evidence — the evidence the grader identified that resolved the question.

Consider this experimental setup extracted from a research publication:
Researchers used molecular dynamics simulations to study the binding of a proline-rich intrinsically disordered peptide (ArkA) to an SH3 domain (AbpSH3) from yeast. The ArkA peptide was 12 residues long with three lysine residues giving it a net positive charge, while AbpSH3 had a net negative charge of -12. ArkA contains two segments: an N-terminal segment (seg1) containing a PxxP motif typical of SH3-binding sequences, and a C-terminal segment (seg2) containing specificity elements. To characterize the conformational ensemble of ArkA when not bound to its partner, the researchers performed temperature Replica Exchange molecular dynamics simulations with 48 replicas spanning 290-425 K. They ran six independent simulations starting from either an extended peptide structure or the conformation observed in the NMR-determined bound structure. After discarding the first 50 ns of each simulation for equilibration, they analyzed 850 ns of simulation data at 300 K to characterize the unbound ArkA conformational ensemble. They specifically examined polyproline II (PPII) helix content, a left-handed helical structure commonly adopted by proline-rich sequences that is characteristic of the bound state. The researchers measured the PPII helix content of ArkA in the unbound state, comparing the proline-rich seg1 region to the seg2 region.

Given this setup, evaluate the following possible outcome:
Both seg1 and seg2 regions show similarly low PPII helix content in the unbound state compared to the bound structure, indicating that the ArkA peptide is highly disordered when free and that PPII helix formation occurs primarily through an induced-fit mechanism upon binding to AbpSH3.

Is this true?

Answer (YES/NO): NO